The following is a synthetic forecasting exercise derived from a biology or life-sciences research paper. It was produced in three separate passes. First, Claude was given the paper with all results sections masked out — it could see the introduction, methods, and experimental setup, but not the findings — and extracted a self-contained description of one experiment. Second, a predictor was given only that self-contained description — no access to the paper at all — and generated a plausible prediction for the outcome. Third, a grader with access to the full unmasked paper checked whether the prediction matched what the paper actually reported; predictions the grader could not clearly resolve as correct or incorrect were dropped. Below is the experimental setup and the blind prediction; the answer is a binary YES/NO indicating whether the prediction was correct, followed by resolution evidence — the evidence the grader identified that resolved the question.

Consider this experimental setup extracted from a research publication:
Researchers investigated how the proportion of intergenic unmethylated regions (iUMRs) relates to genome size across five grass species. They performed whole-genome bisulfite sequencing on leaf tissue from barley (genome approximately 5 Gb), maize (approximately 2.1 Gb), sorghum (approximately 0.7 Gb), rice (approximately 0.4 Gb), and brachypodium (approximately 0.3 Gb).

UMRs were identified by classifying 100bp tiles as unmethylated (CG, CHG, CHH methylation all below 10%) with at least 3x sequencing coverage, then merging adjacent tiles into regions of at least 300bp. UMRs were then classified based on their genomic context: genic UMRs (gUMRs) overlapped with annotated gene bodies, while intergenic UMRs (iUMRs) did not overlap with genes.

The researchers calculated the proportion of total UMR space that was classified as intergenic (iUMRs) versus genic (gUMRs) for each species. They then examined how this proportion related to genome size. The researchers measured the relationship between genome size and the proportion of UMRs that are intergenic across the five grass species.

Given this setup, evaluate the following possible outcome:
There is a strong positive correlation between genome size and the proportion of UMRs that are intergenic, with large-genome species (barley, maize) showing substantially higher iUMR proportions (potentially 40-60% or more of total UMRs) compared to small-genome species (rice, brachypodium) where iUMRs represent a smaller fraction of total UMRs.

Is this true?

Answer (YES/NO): NO